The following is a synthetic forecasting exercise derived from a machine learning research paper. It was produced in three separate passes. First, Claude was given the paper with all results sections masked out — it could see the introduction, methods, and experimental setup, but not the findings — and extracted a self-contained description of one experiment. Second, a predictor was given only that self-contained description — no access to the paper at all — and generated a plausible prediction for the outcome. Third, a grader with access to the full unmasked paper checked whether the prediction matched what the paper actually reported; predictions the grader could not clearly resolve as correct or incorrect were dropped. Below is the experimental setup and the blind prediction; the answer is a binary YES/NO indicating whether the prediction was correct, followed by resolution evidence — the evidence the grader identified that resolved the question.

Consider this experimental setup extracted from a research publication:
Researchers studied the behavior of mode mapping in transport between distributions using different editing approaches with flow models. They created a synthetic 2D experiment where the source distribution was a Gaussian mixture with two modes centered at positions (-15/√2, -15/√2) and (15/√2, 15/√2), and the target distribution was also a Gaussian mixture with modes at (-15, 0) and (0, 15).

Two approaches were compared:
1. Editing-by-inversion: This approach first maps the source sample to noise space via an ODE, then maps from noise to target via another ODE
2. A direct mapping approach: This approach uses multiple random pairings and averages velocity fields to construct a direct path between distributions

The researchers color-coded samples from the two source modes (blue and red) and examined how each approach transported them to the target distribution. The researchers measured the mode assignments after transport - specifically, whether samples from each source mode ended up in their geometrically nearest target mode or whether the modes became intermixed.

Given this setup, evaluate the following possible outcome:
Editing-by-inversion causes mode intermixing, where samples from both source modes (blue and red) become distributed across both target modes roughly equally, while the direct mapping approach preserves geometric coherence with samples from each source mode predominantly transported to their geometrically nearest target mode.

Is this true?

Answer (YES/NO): YES